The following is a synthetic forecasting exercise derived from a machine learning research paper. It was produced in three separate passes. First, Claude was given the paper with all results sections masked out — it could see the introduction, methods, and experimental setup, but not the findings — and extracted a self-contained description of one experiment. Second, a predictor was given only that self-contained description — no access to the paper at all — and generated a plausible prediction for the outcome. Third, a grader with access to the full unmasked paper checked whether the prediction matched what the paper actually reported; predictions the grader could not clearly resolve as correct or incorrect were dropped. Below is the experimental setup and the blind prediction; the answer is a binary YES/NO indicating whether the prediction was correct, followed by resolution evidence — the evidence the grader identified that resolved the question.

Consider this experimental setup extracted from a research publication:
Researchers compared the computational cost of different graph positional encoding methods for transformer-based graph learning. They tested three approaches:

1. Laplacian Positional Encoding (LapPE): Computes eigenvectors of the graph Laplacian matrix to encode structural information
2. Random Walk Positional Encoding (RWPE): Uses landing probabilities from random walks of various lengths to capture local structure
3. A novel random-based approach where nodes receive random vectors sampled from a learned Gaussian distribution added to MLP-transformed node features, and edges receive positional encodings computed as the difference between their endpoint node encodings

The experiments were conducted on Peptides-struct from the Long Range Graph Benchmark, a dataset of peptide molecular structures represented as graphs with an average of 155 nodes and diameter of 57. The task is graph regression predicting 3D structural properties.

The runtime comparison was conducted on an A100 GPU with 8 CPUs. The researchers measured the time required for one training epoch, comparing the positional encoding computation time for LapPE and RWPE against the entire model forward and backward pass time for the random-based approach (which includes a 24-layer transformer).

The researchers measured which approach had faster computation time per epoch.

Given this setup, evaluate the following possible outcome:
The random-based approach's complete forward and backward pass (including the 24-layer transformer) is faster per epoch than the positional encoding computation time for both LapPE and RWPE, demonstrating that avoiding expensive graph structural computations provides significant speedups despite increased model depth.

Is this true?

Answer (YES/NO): YES